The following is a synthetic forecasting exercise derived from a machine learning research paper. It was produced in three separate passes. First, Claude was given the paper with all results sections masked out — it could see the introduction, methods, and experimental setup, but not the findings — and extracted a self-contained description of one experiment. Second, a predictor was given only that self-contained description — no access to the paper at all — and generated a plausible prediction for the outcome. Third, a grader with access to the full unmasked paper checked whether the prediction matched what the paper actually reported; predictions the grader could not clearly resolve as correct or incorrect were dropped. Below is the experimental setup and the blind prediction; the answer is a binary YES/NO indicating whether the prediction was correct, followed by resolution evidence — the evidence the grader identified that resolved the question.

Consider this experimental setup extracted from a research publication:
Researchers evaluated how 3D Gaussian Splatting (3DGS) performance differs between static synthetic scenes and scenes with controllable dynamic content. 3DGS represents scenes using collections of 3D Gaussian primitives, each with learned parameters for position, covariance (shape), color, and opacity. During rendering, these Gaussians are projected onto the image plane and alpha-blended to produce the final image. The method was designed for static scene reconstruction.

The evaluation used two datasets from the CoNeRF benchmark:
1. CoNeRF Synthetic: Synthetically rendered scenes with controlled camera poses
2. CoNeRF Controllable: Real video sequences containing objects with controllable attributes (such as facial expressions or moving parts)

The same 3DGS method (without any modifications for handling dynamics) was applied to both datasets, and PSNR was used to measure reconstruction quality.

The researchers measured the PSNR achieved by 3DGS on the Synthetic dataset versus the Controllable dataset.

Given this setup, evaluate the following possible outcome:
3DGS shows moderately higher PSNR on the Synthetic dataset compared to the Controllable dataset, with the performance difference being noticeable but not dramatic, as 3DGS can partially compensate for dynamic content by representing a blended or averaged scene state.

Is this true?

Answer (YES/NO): NO